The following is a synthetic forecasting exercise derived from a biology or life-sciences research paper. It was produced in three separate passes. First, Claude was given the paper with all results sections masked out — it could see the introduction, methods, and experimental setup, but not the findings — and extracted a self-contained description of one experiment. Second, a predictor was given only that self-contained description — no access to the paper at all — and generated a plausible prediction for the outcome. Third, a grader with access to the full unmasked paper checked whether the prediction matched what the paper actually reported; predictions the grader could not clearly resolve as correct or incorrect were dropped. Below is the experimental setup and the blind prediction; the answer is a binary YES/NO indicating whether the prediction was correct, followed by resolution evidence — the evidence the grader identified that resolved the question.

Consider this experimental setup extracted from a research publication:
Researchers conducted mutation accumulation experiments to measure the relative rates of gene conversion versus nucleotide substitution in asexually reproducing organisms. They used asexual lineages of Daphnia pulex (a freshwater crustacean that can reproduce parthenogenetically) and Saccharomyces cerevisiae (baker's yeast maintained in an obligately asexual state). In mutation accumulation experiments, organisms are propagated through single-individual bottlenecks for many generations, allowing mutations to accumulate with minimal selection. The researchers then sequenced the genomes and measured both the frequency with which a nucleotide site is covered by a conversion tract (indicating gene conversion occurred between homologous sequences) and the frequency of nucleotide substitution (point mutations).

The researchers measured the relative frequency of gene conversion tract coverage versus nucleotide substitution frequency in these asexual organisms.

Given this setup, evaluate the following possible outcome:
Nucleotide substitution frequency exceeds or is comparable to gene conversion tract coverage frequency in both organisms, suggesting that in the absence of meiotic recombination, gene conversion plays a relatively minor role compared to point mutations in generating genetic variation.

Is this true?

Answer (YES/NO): NO